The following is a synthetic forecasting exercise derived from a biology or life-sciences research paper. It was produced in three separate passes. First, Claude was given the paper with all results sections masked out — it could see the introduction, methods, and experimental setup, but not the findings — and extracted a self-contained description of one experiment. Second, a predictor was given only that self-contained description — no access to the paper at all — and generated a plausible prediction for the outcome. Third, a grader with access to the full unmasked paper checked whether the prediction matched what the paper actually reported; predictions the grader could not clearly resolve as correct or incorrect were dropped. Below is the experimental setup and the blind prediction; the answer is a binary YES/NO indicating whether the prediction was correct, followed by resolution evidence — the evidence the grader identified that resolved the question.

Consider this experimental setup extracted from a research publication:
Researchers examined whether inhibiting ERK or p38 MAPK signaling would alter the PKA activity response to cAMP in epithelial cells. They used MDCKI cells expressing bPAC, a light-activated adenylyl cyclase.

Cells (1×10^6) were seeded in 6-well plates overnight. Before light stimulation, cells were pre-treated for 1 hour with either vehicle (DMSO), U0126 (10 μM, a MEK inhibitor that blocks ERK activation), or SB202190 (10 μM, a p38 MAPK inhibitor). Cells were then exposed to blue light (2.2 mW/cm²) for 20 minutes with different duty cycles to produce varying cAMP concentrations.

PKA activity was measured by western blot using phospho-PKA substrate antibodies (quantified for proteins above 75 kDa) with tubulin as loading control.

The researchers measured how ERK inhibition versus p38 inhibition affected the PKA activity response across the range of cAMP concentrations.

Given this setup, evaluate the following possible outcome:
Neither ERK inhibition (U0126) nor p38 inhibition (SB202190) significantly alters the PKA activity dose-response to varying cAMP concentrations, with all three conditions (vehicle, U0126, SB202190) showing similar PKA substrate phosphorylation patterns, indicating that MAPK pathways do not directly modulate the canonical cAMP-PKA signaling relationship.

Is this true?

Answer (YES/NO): NO